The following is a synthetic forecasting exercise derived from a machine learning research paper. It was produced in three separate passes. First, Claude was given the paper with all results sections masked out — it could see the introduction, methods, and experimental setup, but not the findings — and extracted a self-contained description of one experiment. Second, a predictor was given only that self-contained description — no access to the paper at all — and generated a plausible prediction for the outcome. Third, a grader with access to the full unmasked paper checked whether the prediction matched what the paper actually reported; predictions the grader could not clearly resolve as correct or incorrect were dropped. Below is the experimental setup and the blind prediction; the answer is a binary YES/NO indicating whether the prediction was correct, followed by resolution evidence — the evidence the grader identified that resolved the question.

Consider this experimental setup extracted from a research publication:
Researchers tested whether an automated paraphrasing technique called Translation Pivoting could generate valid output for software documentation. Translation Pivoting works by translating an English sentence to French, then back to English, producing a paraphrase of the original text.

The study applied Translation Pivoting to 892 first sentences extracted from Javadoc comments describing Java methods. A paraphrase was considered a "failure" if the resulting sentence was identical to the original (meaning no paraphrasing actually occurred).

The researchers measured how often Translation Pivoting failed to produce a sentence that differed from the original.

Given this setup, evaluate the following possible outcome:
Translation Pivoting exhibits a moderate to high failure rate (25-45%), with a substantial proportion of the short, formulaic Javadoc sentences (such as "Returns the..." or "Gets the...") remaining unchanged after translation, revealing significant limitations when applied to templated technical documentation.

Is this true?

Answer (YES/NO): NO